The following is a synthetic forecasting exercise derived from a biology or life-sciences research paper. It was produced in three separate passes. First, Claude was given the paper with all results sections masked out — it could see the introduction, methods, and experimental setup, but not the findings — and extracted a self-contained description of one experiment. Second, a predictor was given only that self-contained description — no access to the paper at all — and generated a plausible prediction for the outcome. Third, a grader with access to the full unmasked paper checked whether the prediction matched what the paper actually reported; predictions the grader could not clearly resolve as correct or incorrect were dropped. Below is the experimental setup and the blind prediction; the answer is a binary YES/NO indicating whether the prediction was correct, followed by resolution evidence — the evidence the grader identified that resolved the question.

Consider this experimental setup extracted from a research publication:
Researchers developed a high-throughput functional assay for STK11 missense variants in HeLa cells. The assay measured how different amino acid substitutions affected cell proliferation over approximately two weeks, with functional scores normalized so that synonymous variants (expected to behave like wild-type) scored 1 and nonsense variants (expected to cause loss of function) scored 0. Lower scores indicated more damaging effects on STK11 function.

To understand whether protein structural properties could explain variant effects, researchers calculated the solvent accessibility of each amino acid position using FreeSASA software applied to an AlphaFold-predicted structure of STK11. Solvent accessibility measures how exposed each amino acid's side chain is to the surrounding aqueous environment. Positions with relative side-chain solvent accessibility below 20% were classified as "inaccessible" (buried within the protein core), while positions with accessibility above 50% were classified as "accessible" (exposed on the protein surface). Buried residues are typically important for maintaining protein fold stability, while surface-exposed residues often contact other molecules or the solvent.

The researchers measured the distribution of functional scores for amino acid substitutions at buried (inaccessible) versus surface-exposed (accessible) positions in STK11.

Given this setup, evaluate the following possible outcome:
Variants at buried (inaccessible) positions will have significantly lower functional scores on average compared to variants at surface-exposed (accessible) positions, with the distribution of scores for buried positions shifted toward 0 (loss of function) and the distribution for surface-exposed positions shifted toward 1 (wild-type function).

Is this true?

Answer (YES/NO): YES